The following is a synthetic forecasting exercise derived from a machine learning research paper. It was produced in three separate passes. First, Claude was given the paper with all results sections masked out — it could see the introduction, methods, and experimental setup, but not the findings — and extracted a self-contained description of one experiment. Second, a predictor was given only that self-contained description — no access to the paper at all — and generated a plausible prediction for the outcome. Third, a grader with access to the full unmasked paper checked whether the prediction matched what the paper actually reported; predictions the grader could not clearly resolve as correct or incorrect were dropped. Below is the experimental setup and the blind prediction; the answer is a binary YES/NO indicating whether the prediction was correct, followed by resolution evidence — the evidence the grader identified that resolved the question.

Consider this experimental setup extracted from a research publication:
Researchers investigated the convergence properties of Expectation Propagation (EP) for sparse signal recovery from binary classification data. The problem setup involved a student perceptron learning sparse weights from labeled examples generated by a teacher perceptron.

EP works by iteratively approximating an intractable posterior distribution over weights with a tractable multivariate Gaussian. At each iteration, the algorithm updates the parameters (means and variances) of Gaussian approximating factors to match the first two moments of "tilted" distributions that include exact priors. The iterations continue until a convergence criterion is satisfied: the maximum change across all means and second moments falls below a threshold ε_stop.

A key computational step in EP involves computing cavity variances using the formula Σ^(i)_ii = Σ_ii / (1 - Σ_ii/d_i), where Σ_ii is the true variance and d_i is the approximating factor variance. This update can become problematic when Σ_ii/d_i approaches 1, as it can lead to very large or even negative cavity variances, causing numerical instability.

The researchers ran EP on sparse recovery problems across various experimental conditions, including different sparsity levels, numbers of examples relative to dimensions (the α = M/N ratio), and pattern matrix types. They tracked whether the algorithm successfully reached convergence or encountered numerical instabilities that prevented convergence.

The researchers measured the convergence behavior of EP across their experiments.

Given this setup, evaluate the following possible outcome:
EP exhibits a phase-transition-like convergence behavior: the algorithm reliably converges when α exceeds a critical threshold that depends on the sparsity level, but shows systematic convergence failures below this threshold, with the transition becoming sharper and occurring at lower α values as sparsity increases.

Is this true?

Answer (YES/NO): NO